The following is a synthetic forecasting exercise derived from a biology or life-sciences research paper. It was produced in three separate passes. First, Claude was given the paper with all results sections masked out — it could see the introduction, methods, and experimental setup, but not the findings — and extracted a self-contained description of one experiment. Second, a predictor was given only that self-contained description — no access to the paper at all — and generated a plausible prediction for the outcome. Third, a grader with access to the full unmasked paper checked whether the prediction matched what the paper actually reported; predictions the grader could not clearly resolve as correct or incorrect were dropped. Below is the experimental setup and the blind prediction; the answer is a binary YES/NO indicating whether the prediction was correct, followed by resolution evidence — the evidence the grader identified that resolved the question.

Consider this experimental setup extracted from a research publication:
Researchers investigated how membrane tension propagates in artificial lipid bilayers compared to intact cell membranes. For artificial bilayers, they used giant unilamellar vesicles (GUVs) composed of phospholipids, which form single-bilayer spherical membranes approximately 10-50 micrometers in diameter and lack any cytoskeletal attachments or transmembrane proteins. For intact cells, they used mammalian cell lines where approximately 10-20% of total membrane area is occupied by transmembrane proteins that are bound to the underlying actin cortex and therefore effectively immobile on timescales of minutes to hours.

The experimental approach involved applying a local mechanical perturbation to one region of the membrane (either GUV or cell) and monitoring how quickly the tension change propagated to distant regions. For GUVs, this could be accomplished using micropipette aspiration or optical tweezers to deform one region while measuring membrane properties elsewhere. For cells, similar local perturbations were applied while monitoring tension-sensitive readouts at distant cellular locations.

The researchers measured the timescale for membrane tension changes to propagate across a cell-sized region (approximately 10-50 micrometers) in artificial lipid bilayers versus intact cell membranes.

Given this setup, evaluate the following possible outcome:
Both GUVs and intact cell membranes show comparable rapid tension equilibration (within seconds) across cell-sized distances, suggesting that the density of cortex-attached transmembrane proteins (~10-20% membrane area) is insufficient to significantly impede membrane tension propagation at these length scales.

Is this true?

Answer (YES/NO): NO